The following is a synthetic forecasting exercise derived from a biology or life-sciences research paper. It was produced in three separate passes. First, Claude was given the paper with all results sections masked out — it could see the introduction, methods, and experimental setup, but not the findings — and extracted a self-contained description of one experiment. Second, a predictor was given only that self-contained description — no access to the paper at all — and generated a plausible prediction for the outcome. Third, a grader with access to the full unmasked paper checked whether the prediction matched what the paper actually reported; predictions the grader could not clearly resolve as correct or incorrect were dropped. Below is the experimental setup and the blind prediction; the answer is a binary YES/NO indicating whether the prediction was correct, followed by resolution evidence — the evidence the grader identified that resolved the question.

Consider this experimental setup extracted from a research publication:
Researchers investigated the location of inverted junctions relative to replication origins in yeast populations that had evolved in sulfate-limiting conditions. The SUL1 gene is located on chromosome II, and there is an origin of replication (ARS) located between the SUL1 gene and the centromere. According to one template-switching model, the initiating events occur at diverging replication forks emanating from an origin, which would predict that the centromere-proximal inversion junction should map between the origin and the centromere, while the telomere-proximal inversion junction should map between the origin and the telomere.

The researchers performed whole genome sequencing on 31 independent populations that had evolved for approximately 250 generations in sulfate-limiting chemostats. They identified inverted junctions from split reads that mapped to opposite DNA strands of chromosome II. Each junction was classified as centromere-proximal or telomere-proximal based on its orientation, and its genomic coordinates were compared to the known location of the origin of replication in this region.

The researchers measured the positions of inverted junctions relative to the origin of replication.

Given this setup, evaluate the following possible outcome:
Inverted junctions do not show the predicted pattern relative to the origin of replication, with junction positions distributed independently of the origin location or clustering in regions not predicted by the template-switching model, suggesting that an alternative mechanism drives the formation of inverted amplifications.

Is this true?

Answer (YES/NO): NO